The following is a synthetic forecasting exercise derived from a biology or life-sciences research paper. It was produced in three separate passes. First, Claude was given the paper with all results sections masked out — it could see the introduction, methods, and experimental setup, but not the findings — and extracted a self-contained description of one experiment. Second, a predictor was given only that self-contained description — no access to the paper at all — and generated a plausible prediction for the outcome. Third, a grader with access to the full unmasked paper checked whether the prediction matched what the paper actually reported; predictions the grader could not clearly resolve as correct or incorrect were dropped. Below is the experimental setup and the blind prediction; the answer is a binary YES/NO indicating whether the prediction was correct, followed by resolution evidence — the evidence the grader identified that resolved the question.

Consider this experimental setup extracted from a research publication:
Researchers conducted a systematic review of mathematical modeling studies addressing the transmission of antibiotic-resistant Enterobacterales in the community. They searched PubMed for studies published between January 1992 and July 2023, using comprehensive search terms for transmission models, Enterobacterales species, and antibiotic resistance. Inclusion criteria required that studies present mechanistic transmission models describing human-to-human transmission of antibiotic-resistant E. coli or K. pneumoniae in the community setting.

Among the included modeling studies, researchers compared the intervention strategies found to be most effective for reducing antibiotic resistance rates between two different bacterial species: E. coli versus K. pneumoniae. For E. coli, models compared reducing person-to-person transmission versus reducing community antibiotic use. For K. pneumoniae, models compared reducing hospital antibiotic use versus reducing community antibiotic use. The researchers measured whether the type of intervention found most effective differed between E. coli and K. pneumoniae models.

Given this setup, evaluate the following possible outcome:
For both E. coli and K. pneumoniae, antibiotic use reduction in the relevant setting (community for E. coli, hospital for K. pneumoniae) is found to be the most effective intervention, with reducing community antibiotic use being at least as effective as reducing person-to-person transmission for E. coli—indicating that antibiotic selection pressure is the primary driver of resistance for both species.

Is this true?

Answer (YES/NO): NO